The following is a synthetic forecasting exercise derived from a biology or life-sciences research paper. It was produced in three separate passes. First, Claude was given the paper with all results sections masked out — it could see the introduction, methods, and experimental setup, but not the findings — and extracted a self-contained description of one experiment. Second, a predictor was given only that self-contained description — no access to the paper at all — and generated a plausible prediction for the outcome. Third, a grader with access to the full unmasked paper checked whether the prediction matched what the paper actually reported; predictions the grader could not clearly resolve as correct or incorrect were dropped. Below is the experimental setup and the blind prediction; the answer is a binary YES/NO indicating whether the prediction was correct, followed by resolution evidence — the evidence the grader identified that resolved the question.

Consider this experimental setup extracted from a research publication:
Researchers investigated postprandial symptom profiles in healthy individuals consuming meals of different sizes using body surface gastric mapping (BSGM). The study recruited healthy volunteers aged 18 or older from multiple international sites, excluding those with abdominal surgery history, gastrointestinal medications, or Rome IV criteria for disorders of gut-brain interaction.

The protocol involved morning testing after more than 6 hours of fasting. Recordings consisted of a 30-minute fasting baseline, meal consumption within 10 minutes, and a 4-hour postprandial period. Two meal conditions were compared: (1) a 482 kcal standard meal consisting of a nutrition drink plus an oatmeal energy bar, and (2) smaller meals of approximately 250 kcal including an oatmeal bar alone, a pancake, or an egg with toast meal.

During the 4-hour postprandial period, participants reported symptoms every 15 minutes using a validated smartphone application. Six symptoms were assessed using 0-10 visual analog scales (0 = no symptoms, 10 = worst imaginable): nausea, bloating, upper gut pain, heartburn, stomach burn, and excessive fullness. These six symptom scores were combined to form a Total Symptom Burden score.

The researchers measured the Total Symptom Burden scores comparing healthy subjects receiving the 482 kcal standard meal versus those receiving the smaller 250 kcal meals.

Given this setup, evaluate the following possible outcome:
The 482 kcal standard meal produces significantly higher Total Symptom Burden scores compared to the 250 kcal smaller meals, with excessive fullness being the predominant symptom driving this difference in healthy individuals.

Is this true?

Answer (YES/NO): NO